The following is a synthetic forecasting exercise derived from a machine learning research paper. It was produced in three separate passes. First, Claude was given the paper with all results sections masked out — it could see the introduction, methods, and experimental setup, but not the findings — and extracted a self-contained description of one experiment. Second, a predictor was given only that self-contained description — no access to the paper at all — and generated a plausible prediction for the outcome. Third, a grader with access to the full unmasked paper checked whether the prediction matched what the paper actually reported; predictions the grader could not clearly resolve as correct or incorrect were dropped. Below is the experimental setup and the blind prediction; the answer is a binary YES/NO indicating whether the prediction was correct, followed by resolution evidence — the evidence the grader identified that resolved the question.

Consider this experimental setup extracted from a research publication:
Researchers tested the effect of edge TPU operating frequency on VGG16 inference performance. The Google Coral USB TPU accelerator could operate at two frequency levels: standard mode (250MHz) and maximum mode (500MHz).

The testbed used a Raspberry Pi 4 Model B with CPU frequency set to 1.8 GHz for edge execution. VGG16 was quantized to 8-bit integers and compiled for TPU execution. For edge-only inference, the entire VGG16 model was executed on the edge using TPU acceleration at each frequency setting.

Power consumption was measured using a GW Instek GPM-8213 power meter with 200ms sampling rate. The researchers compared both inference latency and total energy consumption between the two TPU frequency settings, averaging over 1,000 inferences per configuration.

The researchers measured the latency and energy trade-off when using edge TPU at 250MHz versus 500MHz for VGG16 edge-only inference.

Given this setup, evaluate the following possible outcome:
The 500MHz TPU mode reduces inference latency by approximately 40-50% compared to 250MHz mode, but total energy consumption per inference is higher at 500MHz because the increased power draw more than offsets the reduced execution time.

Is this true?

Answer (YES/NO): NO